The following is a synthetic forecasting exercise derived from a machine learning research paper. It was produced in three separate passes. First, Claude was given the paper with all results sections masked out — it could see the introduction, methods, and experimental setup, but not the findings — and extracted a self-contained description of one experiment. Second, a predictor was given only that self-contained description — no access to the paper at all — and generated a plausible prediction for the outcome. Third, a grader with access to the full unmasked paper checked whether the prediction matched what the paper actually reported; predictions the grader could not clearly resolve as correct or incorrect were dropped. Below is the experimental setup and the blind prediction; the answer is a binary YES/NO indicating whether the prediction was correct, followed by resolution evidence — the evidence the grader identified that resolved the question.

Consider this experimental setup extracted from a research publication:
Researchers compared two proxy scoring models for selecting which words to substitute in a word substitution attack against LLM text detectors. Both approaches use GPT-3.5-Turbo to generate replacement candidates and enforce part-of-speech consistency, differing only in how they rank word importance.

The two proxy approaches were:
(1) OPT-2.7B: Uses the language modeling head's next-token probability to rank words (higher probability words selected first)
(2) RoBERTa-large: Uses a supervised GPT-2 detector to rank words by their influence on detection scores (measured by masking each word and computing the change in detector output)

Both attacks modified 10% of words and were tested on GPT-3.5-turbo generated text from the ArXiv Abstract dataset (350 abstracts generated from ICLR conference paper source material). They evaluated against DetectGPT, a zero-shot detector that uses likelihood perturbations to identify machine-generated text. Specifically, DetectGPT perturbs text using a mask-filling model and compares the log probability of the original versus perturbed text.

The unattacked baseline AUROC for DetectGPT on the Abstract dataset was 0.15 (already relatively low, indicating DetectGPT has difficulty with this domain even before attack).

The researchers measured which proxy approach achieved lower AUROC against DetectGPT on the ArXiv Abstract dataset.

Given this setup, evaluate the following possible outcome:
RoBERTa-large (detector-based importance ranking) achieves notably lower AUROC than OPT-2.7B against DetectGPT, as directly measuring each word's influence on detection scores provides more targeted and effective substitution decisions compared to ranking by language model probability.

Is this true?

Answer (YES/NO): YES